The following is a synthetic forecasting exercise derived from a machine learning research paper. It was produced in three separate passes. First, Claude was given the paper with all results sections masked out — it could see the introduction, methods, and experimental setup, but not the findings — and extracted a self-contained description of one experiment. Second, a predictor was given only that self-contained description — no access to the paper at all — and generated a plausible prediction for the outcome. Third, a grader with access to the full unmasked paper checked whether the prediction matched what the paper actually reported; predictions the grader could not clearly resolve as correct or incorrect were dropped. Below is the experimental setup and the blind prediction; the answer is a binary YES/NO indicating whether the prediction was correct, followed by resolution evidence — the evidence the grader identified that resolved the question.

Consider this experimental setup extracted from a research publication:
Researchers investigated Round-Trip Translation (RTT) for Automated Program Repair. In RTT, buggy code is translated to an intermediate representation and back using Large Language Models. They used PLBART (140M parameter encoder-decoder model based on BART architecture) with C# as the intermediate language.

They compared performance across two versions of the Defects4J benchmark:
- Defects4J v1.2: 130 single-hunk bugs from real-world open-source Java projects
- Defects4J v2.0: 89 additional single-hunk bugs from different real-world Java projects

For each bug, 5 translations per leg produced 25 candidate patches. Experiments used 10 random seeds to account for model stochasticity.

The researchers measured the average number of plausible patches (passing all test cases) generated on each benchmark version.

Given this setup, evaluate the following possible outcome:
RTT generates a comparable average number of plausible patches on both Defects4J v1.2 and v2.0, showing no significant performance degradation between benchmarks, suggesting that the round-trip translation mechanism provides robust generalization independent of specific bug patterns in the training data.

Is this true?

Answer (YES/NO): NO